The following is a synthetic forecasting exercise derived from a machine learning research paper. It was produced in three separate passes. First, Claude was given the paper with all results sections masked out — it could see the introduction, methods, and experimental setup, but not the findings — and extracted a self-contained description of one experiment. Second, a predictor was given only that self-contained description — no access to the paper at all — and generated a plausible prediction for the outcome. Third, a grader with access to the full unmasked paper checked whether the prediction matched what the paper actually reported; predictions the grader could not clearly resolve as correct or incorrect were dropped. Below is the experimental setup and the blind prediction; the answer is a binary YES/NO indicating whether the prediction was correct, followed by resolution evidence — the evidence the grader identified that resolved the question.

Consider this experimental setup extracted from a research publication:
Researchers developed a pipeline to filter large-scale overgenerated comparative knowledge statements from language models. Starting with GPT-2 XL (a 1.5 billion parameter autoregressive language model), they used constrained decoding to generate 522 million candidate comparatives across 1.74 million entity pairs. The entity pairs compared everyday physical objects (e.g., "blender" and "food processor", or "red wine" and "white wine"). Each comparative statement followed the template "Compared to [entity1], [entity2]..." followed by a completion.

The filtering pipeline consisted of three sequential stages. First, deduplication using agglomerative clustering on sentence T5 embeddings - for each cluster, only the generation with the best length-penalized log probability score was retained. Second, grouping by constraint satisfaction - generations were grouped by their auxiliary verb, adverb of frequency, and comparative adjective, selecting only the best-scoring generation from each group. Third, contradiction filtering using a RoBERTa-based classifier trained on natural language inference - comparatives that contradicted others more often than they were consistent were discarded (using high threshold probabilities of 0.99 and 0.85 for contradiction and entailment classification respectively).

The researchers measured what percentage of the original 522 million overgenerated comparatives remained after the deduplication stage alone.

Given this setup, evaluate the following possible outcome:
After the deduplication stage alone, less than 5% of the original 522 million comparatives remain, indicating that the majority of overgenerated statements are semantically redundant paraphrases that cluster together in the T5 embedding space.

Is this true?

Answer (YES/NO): NO